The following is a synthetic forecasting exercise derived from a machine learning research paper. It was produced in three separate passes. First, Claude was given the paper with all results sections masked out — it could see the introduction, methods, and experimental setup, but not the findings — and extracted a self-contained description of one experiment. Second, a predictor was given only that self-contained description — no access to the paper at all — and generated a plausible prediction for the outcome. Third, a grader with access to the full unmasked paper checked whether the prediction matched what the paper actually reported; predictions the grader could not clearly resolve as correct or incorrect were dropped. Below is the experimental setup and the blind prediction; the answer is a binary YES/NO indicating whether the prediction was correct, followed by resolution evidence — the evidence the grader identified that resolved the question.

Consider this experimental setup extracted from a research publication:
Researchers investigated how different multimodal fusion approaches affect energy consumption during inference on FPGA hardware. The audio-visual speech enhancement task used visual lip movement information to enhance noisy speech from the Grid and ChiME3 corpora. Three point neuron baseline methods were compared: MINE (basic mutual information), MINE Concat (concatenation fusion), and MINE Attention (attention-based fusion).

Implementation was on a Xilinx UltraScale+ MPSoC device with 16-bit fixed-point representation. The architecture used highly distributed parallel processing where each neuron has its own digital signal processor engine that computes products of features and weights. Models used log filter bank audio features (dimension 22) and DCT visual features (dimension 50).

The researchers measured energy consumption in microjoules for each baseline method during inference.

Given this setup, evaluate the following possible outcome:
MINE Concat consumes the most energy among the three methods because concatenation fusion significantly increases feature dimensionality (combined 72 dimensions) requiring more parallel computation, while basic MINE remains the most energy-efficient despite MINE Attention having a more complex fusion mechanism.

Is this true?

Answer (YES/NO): YES